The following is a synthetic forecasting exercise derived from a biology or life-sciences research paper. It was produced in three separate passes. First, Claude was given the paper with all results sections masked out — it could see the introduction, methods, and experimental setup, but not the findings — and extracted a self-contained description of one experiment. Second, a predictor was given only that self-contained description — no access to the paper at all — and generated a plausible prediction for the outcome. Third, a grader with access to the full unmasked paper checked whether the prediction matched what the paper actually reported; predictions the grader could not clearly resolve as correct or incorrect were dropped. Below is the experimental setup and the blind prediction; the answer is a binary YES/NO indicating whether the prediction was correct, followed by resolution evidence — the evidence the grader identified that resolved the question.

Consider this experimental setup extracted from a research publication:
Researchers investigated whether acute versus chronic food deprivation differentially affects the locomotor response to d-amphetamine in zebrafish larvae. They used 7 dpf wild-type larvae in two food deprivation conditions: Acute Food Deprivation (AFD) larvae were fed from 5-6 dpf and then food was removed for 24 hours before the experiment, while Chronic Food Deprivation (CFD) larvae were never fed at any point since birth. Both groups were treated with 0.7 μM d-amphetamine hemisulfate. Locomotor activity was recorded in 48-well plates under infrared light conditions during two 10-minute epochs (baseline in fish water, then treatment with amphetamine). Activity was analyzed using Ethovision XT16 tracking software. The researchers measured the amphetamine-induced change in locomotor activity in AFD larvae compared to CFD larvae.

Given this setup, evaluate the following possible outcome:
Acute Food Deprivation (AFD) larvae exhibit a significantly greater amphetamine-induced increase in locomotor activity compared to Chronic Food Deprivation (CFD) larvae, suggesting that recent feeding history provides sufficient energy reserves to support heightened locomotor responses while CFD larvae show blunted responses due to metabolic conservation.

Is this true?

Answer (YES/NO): NO